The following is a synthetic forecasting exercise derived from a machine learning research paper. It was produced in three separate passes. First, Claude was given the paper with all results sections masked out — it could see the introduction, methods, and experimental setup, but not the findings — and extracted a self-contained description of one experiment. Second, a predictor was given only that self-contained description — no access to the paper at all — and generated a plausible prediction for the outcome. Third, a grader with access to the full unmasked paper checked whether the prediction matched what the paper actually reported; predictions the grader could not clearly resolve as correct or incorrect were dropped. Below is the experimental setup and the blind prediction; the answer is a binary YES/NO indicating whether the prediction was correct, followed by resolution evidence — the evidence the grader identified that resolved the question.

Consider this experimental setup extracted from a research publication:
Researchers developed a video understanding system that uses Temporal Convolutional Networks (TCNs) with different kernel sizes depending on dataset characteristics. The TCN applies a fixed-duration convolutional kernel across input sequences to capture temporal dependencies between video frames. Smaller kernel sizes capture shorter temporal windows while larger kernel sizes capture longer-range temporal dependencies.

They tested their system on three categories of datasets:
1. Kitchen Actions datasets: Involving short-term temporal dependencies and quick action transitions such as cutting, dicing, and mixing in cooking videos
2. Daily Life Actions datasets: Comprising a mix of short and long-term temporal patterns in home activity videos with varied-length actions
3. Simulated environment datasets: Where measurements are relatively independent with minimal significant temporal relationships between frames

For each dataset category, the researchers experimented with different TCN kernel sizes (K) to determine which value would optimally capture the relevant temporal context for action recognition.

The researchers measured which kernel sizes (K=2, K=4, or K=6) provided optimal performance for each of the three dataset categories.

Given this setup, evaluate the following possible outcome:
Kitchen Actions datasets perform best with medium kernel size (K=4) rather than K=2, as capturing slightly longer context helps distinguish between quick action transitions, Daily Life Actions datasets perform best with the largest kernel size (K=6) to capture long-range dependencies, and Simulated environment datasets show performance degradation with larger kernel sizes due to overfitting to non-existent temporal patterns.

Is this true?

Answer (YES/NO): YES